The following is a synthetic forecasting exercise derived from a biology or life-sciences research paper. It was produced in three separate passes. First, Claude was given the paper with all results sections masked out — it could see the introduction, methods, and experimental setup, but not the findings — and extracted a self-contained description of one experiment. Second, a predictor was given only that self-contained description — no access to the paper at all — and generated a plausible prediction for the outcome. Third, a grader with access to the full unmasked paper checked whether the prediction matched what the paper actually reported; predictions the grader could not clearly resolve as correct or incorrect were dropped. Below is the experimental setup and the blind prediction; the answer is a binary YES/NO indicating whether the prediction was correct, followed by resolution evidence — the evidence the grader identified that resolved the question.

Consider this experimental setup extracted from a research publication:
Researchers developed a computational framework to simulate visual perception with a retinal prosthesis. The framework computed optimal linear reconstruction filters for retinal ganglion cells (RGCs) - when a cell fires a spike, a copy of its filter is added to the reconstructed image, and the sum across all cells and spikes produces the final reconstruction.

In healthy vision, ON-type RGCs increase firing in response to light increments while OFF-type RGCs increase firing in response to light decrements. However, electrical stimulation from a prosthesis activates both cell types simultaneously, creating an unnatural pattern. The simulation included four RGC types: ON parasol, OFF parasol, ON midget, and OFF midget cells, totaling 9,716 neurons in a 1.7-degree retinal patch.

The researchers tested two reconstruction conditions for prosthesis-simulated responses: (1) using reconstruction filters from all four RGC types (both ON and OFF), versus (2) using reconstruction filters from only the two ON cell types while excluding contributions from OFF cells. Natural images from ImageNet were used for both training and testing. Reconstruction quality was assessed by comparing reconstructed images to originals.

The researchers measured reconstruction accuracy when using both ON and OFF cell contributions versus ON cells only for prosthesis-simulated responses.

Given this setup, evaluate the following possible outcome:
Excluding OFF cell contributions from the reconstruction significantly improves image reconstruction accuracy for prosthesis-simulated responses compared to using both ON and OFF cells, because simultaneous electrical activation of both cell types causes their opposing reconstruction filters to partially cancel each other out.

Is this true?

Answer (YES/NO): YES